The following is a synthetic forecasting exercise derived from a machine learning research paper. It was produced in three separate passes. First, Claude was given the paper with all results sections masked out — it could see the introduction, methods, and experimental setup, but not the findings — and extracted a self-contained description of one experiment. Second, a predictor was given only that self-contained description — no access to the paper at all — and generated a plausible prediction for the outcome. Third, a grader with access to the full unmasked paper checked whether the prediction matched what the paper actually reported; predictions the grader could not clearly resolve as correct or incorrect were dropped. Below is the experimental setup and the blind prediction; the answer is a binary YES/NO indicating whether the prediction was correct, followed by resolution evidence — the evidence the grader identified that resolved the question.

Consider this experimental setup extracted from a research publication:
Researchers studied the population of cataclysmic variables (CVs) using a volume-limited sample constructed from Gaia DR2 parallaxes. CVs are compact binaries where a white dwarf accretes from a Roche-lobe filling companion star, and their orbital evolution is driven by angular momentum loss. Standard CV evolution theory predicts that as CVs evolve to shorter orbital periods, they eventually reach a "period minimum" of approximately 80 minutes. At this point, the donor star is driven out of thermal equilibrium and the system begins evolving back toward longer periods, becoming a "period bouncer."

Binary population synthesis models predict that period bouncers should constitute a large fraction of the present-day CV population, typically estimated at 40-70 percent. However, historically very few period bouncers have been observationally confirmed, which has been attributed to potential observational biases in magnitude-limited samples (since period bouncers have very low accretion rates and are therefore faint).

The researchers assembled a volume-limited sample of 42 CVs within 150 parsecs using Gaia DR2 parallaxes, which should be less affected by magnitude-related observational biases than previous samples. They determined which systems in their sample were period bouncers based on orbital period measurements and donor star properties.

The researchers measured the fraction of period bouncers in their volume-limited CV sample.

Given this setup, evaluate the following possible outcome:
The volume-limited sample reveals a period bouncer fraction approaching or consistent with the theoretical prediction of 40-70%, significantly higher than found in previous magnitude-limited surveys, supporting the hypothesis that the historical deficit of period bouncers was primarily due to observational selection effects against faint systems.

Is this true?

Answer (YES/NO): NO